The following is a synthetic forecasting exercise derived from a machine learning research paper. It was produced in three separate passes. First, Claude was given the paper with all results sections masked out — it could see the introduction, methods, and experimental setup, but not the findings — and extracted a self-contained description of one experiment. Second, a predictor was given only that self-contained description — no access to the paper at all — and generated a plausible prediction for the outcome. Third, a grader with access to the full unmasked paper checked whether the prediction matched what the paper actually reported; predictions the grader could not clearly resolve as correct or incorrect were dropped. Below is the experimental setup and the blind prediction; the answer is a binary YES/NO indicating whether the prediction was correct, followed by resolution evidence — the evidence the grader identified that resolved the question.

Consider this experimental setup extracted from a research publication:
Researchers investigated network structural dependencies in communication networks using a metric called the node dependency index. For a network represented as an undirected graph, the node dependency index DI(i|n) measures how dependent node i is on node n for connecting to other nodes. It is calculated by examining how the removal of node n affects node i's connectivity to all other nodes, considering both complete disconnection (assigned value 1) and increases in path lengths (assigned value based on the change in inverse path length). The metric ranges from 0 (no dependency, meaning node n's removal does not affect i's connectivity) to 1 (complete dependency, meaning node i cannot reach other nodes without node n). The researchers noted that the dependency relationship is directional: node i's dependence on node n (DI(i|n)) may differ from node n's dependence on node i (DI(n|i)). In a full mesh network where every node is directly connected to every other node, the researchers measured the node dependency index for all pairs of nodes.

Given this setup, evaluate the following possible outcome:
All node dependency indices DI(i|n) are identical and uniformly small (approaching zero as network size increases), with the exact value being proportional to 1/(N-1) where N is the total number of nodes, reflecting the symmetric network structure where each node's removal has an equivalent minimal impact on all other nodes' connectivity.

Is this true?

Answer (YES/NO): NO